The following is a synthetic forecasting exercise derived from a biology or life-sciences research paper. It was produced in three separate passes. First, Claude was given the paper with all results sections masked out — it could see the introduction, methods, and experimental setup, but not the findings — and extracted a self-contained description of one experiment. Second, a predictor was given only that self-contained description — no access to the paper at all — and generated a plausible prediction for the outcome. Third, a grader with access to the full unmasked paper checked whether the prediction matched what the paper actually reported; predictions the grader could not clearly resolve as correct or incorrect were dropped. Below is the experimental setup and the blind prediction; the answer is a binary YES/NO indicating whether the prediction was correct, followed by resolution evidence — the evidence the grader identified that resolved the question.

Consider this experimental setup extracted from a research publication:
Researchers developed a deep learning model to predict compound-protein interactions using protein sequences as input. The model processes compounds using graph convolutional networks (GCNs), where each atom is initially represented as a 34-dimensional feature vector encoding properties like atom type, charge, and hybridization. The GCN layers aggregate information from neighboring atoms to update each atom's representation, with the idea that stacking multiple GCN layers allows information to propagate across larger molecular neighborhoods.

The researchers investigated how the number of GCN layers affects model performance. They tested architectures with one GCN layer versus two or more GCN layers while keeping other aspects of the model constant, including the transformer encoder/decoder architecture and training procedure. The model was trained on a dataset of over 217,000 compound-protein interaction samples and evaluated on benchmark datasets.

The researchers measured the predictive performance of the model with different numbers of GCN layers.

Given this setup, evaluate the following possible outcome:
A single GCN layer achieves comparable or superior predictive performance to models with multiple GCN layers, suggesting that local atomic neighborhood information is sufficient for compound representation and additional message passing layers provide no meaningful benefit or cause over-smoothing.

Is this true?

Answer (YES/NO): YES